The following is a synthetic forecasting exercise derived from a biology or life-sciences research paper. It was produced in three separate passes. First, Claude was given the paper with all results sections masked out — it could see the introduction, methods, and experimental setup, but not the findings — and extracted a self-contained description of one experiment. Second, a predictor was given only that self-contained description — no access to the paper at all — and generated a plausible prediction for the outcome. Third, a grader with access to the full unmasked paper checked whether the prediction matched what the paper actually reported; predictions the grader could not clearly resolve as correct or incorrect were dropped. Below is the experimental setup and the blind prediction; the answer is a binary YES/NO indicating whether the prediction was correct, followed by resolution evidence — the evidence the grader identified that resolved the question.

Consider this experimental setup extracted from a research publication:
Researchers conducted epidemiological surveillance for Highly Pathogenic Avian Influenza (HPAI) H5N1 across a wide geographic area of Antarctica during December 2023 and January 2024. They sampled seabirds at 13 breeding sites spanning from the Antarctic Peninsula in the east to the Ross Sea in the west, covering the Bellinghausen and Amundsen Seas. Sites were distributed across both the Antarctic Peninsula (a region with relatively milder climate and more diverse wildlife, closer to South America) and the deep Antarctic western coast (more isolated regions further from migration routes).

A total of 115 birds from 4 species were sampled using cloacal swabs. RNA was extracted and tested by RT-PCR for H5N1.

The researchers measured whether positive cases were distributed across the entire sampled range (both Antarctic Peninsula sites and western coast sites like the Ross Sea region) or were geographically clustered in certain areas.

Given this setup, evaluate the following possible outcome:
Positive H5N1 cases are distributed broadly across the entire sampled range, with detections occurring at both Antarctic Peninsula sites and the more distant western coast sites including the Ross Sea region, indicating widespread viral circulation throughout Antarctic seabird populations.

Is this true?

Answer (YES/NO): NO